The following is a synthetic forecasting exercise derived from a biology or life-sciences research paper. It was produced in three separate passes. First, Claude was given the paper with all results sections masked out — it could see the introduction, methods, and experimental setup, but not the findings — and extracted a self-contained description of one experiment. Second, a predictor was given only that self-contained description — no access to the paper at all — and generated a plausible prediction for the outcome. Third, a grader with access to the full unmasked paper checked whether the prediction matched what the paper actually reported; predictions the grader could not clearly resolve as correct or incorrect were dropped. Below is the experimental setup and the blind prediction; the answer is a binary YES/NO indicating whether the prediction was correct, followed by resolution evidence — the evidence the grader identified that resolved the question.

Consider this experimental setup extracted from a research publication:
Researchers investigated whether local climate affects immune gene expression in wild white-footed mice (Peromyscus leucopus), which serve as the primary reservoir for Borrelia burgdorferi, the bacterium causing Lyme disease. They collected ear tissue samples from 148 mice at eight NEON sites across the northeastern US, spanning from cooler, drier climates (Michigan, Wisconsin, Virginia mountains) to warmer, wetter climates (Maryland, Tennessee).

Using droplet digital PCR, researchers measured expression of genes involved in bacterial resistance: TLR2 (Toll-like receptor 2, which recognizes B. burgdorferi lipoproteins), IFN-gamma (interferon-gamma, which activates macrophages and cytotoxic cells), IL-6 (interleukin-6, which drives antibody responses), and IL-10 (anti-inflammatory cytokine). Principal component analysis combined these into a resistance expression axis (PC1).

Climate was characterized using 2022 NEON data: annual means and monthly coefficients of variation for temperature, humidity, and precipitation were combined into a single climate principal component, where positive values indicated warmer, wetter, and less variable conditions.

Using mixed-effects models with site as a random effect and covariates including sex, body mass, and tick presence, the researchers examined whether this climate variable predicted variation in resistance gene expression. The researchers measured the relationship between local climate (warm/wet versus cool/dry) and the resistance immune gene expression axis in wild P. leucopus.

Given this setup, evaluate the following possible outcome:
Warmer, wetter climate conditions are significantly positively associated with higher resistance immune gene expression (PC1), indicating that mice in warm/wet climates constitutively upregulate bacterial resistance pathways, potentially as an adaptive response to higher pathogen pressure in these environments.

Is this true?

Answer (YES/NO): YES